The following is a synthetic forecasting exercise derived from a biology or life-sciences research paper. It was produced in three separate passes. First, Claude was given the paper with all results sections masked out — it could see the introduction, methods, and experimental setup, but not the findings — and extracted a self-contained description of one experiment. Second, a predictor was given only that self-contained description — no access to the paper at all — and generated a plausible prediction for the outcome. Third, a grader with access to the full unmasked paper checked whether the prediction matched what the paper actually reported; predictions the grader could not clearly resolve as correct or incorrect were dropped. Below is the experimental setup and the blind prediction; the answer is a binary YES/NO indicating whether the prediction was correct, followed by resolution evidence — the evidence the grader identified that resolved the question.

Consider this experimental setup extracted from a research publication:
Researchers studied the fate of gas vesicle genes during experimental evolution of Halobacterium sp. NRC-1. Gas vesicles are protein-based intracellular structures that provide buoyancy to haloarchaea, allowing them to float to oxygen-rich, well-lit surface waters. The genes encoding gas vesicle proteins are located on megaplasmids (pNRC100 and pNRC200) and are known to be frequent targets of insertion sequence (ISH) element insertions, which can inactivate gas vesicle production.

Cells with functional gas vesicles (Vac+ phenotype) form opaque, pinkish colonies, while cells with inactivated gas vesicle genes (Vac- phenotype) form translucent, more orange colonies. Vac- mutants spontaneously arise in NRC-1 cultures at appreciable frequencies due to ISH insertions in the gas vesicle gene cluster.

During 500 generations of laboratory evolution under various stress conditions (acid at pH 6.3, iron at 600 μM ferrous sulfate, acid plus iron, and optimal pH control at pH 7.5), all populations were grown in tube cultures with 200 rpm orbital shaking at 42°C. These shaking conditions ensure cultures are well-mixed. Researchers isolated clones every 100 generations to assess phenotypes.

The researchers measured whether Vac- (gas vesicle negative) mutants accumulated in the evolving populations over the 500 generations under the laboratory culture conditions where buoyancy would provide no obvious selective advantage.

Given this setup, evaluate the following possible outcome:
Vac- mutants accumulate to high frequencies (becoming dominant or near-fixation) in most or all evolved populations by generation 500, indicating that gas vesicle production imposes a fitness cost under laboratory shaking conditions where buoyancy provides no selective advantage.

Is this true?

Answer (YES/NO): YES